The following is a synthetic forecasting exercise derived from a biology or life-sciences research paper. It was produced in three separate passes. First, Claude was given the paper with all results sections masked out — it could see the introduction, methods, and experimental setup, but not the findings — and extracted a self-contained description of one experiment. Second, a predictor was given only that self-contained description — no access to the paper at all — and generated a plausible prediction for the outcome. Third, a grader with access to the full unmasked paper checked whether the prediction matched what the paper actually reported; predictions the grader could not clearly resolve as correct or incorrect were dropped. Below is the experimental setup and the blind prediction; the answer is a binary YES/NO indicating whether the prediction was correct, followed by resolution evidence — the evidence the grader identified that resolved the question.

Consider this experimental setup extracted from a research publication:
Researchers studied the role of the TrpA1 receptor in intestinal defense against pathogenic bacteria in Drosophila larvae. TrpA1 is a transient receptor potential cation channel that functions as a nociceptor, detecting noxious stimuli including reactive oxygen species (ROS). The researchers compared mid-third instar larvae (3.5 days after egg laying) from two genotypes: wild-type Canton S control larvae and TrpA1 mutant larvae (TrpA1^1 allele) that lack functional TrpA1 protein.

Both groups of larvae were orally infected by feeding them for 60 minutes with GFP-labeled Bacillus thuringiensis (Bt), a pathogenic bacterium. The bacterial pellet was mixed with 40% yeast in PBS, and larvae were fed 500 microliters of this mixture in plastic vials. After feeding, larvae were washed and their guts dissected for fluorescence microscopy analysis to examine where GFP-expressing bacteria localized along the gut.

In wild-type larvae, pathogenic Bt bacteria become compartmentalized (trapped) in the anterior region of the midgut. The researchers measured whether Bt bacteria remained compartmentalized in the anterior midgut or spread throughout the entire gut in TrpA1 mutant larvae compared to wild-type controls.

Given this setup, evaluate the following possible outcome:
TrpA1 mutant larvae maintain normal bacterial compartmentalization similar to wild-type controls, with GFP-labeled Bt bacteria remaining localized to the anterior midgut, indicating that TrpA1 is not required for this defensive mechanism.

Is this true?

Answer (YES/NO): NO